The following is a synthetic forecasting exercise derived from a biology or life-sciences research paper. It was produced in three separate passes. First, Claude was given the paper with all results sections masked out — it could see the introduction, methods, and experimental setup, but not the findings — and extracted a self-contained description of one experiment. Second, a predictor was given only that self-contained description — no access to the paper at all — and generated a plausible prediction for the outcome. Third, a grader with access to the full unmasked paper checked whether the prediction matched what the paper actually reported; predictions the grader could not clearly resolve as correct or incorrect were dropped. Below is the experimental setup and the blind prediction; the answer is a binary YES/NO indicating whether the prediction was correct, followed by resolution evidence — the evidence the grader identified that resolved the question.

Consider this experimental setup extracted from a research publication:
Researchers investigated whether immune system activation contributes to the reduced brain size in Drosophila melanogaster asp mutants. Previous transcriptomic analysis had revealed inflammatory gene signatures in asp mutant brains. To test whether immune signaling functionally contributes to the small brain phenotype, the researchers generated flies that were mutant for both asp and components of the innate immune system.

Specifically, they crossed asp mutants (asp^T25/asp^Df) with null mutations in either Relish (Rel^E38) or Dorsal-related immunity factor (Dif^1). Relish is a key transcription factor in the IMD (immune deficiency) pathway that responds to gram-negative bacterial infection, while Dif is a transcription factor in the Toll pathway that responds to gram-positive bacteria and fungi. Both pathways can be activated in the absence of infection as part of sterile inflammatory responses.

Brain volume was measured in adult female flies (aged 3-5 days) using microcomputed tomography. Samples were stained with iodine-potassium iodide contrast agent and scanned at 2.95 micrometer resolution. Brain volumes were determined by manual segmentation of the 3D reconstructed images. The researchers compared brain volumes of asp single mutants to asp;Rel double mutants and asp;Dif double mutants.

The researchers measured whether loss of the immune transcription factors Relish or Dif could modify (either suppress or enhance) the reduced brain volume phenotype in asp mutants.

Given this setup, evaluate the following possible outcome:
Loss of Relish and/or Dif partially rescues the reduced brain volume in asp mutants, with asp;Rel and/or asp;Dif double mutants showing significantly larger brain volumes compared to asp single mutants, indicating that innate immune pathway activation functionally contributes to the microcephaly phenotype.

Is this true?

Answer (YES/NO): YES